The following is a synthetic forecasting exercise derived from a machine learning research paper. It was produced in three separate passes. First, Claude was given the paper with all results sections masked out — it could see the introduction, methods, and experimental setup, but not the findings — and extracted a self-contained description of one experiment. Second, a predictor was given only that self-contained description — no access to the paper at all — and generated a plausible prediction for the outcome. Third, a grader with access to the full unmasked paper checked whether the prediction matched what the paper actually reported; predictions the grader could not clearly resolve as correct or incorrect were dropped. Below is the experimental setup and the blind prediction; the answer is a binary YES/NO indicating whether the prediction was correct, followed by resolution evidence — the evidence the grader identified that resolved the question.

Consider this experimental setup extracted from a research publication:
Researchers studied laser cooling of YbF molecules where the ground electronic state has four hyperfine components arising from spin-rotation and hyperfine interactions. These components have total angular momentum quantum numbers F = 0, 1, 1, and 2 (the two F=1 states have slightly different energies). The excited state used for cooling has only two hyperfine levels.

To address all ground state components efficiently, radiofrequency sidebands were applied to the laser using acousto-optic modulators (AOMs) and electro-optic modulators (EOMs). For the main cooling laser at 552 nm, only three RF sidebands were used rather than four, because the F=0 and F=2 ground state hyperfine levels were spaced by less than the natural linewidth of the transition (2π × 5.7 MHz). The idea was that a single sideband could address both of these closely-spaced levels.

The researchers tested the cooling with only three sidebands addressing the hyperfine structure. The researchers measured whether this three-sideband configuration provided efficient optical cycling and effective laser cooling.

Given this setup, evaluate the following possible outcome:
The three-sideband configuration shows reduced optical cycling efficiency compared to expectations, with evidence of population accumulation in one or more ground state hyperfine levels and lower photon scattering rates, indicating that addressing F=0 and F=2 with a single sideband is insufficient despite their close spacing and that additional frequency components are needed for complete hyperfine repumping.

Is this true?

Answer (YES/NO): NO